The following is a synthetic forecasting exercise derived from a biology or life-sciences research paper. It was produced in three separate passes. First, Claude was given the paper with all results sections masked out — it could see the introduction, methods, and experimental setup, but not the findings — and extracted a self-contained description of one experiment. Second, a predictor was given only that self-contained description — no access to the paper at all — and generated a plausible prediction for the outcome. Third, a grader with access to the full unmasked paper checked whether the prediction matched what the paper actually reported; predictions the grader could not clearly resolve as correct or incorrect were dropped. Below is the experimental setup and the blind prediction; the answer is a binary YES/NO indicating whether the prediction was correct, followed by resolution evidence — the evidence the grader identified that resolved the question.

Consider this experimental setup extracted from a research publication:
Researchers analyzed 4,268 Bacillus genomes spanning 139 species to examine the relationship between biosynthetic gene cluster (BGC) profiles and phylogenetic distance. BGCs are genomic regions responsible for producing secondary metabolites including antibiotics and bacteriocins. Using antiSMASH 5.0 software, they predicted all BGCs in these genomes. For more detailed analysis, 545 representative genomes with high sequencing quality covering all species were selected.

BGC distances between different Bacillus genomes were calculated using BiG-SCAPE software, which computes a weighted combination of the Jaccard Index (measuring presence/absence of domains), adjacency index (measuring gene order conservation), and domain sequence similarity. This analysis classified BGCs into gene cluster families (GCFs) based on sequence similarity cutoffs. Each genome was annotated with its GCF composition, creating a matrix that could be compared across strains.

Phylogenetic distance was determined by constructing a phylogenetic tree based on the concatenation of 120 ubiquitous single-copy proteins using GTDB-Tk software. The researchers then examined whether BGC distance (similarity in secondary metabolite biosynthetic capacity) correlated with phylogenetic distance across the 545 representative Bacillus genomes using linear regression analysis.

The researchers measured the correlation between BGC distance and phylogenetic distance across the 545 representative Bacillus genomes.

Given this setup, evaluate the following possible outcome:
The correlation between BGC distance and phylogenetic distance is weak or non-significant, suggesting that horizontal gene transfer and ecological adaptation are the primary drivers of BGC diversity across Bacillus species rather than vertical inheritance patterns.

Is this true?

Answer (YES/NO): NO